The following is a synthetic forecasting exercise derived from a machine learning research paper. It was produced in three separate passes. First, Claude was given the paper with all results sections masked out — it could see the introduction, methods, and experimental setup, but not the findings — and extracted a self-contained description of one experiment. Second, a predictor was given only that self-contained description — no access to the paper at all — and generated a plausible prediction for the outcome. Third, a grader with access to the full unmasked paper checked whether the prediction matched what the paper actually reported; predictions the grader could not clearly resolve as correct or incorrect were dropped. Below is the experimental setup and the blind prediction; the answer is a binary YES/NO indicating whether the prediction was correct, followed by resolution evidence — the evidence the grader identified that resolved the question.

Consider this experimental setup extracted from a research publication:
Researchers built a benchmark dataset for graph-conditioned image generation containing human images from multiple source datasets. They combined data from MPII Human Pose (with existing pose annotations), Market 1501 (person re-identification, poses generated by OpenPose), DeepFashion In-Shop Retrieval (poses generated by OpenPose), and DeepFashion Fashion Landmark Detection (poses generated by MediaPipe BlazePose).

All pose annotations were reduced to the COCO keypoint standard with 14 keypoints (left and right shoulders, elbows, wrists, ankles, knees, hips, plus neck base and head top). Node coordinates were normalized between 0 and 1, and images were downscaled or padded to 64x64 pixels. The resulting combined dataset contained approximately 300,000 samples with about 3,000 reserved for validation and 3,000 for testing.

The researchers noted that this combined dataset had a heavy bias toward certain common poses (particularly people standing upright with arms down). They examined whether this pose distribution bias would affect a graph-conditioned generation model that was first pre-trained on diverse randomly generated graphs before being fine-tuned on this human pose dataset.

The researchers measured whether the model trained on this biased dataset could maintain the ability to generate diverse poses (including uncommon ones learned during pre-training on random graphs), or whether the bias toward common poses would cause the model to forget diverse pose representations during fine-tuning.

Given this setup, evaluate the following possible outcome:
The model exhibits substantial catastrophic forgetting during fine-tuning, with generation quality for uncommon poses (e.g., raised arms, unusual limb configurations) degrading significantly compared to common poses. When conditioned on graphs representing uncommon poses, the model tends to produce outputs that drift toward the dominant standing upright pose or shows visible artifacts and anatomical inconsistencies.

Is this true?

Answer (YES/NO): NO